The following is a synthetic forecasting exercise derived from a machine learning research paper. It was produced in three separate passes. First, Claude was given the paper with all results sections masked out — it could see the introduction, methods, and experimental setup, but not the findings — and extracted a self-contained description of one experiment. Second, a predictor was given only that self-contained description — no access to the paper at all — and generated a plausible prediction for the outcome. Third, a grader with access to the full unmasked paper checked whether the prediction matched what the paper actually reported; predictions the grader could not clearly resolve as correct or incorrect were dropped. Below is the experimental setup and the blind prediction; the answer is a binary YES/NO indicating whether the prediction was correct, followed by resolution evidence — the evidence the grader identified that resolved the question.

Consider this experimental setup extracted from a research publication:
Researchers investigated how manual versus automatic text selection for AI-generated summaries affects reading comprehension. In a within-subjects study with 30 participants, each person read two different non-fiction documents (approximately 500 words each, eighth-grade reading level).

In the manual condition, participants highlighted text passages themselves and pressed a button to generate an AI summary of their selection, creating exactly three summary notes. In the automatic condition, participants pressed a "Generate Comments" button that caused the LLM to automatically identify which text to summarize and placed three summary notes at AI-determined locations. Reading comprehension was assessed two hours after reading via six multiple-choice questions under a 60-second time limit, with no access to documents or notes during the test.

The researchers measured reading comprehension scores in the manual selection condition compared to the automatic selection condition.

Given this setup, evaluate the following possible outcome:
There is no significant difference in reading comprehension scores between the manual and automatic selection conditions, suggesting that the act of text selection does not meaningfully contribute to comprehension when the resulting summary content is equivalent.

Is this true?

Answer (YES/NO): YES